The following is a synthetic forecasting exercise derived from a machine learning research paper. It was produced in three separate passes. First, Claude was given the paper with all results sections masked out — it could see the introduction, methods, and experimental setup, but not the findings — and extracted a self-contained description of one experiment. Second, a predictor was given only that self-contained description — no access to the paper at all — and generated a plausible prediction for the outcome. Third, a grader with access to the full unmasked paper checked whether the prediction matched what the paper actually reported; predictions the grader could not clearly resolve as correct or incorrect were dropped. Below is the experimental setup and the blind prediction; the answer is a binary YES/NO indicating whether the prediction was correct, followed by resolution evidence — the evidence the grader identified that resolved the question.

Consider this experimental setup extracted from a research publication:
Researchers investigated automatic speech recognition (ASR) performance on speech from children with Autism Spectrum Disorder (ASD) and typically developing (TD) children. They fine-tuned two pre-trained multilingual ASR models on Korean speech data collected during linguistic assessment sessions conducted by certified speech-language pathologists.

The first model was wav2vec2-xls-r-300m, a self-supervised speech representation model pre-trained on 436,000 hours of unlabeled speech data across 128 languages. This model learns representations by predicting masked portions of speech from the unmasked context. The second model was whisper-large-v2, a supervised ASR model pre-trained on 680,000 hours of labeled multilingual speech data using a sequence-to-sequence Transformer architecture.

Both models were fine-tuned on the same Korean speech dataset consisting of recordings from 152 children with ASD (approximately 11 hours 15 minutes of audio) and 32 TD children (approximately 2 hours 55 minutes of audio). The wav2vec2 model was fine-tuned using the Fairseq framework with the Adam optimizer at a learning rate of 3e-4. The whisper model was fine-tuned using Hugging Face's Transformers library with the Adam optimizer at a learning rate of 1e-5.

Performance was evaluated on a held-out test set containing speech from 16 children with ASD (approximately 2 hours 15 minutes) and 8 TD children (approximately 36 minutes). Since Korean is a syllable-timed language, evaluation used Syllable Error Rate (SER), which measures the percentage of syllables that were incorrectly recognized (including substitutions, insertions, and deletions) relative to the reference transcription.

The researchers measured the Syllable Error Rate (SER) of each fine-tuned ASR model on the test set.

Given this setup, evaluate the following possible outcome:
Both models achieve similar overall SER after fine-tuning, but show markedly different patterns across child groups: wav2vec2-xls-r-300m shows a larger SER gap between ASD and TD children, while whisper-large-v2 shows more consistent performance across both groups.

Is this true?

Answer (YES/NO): NO